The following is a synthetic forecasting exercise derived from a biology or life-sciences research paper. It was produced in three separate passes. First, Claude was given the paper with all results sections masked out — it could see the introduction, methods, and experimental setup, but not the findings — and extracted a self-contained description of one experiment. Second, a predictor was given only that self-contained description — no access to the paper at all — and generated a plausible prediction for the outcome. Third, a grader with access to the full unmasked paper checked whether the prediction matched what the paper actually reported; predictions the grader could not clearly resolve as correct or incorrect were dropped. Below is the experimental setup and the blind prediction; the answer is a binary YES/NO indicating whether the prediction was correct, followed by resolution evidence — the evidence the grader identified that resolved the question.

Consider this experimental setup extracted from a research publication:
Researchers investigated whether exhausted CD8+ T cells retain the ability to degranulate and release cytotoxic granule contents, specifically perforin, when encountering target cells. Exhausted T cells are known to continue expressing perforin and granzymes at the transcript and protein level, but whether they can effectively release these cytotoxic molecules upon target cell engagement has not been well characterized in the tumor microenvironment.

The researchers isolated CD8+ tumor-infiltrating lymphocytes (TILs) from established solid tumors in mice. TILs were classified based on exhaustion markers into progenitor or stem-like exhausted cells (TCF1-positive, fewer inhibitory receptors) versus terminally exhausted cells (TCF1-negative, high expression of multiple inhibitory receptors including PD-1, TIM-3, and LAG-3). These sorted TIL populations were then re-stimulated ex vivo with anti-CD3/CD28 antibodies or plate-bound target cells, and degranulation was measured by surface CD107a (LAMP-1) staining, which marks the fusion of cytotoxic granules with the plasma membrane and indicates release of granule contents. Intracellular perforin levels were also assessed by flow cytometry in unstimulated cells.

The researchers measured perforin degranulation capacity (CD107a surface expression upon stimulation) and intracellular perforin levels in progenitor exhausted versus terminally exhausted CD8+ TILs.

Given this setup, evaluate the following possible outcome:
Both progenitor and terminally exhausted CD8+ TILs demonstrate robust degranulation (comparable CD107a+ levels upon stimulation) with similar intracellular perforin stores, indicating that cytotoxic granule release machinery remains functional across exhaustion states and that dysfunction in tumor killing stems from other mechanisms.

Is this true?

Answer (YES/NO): NO